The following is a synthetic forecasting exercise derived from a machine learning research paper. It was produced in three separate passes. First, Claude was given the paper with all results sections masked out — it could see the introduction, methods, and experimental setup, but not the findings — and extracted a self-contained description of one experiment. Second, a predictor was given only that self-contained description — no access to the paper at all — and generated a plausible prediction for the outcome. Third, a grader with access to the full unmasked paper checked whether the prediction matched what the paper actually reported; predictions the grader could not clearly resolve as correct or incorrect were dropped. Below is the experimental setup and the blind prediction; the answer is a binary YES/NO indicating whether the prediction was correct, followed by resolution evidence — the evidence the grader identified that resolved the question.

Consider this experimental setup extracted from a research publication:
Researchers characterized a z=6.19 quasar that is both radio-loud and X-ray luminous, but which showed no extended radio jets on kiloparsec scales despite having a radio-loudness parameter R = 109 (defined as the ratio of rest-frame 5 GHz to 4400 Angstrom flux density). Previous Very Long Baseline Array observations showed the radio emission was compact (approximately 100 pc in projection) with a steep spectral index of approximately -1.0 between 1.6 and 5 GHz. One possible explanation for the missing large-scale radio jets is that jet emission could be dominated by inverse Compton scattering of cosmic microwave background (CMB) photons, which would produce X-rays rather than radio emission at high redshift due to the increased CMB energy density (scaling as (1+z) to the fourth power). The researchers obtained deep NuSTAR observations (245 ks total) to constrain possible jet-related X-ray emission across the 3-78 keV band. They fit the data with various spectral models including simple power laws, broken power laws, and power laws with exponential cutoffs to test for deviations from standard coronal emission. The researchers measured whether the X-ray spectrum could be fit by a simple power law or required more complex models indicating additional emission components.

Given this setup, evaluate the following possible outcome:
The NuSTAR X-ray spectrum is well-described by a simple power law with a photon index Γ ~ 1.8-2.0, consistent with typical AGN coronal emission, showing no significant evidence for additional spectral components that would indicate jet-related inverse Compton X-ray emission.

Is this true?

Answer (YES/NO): NO